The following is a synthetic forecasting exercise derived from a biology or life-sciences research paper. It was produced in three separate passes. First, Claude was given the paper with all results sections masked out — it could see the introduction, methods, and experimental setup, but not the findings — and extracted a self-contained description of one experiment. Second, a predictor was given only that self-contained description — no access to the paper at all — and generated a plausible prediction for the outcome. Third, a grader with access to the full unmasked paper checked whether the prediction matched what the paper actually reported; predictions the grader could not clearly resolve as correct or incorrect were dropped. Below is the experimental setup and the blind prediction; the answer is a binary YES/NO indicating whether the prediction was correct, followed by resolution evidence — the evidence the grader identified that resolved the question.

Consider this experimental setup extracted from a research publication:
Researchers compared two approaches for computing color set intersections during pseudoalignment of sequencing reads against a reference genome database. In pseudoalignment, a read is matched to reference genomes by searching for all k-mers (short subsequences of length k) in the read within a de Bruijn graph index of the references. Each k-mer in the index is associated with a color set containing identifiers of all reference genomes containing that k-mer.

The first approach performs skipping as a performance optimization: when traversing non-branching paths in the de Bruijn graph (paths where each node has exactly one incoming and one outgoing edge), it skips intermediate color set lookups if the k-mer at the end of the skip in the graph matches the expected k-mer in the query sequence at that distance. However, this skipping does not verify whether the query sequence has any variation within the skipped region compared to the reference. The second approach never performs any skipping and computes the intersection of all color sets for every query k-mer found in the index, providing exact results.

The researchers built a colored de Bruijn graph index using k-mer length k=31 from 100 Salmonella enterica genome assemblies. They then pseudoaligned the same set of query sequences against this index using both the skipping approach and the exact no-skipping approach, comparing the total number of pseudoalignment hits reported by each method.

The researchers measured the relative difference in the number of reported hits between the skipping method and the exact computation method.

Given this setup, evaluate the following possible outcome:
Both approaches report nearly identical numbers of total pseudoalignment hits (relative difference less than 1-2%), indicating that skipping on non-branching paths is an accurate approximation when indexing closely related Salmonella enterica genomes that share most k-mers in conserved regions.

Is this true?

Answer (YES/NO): YES